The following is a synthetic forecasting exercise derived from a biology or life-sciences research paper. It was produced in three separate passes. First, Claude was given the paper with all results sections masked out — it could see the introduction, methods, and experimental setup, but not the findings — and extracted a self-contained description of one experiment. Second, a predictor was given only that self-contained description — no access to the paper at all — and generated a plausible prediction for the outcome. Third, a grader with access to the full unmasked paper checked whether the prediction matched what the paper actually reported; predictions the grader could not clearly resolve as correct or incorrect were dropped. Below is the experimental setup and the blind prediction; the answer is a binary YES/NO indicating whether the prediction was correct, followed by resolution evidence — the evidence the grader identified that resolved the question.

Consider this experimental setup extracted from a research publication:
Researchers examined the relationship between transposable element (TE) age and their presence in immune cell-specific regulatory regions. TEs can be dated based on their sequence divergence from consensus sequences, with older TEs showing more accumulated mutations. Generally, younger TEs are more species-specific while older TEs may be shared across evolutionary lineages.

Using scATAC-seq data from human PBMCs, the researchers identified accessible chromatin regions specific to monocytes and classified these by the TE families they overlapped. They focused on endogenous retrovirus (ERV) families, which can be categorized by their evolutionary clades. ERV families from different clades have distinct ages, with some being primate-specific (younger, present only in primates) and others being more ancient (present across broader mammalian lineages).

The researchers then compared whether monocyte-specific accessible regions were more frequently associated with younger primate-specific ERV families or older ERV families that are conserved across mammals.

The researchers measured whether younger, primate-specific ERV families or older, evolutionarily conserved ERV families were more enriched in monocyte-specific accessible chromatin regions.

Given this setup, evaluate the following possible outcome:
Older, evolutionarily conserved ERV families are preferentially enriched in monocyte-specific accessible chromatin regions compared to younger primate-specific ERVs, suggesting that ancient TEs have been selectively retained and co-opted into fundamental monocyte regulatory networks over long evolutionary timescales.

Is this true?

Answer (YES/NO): NO